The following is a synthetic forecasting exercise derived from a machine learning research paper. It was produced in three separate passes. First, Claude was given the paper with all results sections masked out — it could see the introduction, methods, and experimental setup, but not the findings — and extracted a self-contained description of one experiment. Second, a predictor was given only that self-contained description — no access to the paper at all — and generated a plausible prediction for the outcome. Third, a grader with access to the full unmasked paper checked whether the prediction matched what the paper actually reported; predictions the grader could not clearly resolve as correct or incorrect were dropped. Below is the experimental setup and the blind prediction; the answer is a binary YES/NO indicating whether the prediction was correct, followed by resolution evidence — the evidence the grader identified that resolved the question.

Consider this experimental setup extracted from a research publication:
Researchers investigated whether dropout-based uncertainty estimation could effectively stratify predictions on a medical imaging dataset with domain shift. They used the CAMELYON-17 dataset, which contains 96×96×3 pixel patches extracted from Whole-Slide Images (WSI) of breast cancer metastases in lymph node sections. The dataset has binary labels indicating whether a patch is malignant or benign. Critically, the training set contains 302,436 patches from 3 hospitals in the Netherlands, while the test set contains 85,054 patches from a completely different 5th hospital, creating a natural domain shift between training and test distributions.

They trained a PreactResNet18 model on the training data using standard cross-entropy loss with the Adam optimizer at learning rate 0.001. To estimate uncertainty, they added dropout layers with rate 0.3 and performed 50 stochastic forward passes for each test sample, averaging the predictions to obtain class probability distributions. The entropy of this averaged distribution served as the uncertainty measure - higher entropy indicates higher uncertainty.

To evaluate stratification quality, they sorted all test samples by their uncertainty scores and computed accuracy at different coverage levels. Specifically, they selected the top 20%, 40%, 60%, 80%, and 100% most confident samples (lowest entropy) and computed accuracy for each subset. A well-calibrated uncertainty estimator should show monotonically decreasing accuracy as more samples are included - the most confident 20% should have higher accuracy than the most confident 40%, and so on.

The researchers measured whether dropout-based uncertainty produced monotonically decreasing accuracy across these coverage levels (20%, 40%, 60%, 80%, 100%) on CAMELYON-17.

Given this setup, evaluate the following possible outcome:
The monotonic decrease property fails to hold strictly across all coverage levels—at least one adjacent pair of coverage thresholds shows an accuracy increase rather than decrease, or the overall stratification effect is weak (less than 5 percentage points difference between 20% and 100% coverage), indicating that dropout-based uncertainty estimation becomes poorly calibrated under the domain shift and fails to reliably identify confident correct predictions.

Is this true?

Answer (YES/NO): YES